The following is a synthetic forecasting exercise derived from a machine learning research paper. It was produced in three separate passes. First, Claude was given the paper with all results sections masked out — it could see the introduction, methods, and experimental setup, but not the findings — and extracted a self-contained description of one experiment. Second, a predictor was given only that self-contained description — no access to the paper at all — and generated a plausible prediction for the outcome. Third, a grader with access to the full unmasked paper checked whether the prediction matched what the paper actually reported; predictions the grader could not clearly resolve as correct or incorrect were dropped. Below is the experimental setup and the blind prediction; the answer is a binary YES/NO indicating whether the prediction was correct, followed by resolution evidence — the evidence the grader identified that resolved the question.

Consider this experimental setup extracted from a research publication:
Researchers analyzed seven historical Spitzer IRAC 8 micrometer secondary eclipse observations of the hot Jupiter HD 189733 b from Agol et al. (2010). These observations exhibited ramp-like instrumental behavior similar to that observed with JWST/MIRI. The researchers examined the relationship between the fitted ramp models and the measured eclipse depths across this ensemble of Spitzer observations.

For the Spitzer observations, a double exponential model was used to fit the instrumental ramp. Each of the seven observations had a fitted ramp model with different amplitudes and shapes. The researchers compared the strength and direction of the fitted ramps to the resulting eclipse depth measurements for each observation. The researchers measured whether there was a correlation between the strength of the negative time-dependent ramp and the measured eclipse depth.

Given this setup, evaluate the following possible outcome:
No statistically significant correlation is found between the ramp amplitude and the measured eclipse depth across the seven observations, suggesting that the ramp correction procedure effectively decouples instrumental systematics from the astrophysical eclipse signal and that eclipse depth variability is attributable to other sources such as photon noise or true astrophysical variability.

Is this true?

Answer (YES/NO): NO